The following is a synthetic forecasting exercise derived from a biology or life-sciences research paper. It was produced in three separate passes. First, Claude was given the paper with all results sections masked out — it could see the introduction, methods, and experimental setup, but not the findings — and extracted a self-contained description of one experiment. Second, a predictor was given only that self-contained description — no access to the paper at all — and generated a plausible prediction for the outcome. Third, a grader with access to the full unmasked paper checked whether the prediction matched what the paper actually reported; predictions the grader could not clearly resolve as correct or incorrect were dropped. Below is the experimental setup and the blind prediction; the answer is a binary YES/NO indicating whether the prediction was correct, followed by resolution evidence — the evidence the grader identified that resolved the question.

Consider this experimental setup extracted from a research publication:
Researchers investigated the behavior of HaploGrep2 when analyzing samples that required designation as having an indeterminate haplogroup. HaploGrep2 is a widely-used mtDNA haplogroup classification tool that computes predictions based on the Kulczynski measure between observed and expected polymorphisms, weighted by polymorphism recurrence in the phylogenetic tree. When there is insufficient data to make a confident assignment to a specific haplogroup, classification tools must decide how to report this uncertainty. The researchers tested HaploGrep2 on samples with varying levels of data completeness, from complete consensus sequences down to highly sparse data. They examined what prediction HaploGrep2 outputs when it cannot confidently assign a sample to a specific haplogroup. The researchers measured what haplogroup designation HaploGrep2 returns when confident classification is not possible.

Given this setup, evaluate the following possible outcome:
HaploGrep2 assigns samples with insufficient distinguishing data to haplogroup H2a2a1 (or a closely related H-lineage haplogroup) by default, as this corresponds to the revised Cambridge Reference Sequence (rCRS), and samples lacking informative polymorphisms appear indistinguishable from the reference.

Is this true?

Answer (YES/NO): YES